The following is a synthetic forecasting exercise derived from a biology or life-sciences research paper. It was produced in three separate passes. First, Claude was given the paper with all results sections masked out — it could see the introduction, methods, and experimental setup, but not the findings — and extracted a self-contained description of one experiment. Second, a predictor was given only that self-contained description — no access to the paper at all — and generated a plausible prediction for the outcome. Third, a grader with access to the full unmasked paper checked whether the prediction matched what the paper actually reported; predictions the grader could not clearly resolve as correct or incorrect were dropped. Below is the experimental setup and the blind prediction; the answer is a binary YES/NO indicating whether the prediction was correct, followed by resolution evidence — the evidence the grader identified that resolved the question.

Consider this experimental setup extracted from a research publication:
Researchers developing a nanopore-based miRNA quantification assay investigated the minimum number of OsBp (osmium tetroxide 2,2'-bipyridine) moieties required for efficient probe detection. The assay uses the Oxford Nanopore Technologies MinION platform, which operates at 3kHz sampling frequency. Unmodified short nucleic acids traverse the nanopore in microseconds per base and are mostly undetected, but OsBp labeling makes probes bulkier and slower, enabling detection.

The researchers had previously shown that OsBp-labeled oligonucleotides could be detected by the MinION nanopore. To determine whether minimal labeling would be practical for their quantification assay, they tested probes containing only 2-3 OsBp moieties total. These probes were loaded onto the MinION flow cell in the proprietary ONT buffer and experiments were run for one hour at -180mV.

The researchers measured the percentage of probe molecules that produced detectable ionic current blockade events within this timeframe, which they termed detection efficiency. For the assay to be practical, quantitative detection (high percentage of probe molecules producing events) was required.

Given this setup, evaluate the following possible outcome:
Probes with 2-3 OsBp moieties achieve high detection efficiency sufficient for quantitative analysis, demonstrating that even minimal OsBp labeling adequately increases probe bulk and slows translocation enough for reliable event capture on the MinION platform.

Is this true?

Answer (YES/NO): NO